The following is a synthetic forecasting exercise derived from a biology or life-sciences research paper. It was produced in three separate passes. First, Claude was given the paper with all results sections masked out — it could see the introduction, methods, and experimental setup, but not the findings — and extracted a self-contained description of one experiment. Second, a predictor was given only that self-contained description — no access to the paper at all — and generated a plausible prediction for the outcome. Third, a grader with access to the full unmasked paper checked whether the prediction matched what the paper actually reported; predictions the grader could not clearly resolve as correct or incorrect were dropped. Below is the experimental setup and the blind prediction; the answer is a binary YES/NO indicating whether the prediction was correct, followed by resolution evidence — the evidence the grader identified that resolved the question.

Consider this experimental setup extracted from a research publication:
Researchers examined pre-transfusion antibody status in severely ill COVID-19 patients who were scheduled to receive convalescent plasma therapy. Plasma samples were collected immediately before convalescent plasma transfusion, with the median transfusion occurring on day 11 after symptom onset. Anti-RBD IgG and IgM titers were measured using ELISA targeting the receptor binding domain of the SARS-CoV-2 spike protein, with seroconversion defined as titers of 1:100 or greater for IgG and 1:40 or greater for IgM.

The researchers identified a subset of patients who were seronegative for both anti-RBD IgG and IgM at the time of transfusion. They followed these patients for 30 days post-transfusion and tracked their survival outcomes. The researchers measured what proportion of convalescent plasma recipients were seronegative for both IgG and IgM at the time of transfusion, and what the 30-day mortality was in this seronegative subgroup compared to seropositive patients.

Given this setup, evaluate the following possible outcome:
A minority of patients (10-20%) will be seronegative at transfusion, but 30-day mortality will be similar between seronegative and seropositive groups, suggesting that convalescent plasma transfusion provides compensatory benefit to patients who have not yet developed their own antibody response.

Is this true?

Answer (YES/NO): NO